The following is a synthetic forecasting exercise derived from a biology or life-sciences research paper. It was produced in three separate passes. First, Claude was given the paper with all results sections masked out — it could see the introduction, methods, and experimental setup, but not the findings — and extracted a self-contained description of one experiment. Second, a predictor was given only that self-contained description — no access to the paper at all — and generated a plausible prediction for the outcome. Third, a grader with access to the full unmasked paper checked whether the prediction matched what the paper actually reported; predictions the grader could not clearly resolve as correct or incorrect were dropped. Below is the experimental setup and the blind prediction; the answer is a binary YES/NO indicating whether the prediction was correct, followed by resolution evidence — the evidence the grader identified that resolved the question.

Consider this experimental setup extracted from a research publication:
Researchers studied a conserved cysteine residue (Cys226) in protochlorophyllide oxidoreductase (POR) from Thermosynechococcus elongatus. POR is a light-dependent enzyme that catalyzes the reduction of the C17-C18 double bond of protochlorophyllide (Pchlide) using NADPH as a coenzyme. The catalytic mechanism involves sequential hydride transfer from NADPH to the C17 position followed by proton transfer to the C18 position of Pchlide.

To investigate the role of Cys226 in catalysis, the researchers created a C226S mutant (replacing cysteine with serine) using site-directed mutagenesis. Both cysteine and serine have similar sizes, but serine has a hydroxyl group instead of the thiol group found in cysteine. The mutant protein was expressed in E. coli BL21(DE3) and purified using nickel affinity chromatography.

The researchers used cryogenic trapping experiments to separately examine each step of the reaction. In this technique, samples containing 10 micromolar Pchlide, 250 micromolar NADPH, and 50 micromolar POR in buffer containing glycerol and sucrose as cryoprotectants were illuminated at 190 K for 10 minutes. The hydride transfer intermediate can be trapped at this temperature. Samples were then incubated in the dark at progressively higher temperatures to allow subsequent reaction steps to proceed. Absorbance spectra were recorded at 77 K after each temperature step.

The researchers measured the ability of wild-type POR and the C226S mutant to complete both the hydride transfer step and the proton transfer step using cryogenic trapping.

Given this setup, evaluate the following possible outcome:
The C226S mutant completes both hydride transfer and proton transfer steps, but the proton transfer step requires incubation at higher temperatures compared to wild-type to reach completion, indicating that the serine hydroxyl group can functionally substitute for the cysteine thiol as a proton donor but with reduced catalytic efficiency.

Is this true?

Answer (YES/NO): NO